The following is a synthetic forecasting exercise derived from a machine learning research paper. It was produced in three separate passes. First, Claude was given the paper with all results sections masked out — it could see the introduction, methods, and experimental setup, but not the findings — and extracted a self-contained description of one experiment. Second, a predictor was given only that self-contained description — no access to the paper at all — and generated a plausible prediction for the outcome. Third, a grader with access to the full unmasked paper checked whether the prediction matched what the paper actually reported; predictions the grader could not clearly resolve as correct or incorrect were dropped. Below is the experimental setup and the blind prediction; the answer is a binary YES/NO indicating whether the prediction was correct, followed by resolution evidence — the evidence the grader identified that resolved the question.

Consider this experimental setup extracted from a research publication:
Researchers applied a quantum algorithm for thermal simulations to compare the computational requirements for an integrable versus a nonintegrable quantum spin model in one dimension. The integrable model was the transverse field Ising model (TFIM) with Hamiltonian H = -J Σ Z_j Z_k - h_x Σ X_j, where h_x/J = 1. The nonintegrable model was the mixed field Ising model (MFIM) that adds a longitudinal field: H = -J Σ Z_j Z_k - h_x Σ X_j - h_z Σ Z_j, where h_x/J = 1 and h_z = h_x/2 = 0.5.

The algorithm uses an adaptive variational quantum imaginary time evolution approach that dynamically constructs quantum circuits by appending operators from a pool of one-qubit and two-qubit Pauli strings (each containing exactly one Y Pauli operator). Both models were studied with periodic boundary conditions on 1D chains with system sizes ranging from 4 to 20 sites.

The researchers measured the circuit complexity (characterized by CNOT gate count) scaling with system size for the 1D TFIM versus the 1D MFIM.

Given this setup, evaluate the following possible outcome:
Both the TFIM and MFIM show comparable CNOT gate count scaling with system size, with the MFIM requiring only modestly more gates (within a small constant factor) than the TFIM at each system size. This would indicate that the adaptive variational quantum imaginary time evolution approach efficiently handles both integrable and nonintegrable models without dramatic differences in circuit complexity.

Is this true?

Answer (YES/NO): NO